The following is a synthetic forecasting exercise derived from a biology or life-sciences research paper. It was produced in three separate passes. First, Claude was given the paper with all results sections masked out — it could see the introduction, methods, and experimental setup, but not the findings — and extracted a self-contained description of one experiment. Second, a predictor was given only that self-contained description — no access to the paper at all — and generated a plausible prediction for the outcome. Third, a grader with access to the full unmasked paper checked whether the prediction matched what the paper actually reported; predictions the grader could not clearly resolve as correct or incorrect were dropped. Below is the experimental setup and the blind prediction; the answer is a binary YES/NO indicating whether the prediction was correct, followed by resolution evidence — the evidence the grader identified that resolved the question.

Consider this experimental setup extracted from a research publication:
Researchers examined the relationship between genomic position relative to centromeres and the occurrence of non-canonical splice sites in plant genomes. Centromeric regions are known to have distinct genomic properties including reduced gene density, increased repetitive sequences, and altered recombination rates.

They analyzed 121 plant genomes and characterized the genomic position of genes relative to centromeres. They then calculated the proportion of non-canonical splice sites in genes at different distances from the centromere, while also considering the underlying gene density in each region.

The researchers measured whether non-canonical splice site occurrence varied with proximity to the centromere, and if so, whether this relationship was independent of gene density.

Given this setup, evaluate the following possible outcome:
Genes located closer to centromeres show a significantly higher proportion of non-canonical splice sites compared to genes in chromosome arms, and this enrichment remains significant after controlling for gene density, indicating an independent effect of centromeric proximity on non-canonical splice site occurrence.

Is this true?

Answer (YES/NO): NO